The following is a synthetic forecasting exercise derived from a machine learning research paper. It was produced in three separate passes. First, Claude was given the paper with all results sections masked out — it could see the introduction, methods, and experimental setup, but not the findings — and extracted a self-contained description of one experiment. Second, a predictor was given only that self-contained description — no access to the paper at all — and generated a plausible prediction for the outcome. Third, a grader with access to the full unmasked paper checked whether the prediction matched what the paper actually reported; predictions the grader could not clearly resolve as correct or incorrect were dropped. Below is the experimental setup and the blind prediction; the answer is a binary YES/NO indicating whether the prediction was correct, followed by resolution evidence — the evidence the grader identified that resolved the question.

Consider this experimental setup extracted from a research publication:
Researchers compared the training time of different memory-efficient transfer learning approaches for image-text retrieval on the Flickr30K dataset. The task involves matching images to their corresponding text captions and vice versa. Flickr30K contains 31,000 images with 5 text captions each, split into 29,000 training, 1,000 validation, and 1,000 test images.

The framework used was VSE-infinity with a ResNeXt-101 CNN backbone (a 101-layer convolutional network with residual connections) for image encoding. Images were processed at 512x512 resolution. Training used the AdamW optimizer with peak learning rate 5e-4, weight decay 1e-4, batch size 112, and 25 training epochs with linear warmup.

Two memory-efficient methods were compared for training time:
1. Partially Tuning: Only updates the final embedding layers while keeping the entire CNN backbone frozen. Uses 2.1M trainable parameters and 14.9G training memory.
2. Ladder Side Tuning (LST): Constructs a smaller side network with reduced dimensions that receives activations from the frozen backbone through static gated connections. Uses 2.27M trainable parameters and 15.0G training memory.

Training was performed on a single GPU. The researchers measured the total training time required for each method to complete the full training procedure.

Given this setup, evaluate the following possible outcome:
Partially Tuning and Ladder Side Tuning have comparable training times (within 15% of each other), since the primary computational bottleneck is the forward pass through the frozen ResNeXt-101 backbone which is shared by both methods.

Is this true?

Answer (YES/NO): NO